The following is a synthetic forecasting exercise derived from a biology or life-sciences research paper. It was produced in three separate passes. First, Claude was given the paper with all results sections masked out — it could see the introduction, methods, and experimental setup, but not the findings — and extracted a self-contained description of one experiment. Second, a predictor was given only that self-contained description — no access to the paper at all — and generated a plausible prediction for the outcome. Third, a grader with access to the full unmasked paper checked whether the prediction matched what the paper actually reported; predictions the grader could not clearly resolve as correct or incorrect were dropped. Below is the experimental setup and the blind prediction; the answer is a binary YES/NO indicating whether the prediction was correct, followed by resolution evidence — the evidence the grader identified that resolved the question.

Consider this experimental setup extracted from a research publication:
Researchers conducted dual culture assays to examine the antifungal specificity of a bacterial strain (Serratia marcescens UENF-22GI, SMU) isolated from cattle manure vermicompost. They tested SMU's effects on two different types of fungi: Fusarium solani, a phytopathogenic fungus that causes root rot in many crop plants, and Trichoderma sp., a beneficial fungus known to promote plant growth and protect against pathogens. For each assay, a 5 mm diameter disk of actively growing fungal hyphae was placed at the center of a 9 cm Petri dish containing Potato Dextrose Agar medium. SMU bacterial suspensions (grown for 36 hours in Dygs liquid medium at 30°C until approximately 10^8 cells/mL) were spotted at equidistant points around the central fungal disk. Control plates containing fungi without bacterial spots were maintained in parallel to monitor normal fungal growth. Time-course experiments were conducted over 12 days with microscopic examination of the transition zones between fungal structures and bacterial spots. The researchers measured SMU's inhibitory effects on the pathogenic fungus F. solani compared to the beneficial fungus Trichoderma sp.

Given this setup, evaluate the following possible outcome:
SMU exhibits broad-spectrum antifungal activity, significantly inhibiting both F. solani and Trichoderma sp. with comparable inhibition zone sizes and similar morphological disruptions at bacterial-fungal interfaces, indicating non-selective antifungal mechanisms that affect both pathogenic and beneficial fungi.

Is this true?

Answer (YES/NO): NO